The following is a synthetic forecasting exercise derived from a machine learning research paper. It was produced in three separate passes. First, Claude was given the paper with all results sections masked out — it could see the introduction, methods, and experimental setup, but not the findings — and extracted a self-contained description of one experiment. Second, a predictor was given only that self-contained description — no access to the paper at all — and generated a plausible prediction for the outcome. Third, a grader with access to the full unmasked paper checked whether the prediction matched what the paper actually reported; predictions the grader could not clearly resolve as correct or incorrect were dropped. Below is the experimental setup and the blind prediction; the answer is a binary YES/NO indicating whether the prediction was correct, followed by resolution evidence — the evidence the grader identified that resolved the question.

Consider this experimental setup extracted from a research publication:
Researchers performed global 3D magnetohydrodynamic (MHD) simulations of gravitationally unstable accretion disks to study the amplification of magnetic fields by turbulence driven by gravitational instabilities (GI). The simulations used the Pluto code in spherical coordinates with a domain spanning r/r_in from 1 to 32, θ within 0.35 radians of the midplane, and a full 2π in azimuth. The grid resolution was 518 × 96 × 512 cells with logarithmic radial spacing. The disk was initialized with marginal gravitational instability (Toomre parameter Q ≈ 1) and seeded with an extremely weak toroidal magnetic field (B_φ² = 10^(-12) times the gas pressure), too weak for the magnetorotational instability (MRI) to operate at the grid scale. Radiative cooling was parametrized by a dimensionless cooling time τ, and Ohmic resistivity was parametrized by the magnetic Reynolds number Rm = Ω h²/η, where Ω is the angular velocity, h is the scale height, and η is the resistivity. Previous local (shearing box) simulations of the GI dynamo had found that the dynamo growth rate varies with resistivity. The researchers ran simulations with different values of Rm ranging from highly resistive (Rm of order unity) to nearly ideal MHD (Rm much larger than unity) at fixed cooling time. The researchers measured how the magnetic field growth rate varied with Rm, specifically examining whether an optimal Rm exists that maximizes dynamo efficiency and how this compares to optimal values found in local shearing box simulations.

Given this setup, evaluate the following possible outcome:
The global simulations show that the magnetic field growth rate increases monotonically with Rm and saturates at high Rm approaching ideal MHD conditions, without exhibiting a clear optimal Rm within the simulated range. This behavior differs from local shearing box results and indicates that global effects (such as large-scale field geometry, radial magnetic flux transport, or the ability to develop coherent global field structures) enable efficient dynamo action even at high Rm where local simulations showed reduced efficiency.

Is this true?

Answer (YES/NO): NO